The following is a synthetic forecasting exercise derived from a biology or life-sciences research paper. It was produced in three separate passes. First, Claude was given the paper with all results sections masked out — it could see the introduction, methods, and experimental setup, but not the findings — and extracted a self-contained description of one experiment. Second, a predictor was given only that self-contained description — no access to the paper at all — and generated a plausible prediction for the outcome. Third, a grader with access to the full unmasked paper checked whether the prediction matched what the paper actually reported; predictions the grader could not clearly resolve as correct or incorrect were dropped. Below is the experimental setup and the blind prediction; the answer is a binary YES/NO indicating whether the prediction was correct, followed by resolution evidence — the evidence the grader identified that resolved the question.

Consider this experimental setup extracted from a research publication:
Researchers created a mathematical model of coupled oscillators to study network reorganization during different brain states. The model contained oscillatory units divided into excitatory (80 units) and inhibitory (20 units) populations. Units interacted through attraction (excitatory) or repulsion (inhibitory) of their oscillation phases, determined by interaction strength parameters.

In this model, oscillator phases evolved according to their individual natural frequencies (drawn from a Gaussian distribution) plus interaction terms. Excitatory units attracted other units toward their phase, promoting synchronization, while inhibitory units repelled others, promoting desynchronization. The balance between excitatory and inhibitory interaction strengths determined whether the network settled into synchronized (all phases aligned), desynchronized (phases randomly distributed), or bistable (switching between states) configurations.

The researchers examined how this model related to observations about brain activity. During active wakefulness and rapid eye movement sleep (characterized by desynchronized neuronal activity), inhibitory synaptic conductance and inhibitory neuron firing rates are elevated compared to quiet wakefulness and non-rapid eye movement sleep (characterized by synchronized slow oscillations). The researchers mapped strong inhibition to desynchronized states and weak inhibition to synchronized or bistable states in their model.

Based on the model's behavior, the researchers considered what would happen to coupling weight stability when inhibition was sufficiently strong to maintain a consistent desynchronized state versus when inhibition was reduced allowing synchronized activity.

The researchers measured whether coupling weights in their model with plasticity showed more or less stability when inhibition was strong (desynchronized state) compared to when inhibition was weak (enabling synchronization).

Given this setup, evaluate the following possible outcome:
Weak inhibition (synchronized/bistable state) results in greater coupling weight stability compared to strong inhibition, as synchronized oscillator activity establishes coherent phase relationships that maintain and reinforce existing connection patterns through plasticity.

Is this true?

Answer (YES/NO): NO